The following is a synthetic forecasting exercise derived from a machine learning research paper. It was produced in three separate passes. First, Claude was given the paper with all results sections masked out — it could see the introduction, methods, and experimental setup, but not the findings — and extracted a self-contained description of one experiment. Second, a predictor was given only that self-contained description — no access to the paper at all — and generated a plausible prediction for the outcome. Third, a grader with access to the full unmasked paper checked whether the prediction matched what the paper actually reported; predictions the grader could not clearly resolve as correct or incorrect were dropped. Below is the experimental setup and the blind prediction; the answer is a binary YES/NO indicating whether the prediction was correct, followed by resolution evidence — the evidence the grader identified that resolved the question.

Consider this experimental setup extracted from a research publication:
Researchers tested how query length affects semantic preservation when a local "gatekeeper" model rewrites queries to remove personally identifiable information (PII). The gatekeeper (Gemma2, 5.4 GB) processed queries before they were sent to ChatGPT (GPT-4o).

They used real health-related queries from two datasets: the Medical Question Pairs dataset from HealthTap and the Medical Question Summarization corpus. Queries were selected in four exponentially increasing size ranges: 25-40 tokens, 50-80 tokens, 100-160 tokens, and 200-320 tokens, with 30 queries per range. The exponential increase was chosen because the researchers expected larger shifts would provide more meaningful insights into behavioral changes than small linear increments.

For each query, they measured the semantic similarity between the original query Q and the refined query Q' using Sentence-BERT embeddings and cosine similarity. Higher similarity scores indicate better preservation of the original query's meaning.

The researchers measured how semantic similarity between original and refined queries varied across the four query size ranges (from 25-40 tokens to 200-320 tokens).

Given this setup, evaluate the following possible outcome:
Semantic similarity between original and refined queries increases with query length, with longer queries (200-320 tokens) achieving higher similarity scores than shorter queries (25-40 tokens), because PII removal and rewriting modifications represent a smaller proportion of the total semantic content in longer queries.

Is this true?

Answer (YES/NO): YES